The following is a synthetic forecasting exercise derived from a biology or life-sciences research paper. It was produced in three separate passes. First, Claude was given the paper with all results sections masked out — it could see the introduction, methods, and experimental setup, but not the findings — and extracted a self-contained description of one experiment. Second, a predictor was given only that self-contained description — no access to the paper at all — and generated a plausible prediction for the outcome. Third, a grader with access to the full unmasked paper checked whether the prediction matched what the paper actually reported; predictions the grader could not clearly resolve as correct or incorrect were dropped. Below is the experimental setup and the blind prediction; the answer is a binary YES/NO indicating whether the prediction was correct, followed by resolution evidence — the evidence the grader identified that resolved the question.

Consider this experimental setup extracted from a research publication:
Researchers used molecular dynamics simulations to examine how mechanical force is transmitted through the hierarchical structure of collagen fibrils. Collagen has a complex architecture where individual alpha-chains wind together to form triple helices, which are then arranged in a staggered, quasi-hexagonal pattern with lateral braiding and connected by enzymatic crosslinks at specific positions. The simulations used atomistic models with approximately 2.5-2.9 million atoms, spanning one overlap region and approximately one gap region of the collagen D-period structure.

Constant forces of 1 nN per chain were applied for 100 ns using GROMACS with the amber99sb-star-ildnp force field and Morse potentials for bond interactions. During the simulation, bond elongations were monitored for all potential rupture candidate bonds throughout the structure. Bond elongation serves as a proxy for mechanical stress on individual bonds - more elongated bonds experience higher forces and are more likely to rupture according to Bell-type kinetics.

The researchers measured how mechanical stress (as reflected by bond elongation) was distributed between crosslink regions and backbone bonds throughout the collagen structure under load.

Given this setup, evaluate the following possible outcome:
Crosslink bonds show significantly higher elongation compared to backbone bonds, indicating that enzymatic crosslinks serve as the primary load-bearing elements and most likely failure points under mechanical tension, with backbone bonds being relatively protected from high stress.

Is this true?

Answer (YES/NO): NO